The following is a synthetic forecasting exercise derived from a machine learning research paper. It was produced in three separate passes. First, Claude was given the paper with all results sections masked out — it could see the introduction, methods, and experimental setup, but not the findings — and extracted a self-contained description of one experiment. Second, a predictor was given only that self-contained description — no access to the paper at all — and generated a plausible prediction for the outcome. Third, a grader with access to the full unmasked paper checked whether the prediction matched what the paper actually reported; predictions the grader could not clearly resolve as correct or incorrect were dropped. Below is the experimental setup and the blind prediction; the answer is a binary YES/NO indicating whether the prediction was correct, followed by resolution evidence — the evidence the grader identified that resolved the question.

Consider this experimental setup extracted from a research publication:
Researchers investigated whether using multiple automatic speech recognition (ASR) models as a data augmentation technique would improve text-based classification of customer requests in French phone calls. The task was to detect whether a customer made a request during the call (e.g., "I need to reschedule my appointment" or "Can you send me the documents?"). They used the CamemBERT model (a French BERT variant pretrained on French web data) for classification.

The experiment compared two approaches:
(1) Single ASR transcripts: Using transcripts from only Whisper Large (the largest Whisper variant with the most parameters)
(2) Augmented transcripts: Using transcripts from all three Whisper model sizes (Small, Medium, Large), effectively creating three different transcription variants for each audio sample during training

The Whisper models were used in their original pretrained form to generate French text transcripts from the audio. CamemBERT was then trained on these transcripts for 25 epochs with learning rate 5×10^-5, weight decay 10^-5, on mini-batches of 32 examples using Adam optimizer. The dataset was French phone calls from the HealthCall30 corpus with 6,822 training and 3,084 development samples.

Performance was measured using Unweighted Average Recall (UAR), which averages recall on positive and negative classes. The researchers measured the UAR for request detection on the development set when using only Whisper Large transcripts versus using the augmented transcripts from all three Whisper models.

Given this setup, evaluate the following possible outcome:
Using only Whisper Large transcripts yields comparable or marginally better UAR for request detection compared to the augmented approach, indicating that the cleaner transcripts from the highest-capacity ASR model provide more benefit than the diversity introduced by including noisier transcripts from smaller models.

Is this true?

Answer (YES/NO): NO